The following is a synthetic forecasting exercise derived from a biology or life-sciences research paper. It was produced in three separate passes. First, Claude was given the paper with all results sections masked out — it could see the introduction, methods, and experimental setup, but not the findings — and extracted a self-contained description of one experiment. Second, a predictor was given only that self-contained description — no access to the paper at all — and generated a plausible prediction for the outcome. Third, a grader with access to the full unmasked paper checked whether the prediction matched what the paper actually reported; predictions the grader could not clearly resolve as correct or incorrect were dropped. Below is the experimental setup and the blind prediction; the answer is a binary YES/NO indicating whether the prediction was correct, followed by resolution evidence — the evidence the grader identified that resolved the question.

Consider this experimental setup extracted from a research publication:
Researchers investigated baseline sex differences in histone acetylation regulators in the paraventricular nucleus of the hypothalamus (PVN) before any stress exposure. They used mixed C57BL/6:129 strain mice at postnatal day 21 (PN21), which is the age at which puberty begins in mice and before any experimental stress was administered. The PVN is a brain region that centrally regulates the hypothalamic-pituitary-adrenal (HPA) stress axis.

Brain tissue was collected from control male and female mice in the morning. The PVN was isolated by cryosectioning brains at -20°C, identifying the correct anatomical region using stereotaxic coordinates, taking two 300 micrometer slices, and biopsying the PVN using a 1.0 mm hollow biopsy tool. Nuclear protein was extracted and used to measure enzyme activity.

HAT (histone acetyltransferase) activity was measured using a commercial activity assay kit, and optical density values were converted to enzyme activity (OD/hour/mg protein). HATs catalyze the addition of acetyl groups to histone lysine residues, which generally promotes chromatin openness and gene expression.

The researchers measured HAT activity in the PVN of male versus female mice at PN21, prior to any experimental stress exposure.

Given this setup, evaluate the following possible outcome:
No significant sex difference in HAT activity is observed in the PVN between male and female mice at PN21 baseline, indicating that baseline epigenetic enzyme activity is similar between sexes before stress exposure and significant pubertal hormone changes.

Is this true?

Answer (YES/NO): YES